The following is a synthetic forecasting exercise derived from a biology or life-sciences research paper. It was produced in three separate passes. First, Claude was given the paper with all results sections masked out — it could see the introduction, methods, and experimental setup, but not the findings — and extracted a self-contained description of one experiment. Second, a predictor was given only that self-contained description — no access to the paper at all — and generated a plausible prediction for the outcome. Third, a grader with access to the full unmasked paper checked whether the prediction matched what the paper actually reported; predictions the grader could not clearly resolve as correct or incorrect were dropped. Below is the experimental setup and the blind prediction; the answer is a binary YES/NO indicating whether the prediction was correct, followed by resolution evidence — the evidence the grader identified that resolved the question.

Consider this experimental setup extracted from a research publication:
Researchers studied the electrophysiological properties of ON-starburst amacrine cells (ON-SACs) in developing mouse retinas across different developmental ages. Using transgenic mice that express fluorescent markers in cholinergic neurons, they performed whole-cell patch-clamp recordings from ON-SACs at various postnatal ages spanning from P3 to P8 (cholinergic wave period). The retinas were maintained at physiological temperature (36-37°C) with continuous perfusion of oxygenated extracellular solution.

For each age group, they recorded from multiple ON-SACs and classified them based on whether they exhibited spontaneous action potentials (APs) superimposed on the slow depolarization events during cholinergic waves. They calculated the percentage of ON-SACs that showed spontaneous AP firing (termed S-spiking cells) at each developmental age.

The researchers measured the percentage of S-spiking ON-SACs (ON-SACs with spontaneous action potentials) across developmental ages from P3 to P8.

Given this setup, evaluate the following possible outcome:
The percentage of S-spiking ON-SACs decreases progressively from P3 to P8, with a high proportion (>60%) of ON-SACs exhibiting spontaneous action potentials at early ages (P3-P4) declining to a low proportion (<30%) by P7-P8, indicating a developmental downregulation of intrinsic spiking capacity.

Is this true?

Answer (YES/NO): YES